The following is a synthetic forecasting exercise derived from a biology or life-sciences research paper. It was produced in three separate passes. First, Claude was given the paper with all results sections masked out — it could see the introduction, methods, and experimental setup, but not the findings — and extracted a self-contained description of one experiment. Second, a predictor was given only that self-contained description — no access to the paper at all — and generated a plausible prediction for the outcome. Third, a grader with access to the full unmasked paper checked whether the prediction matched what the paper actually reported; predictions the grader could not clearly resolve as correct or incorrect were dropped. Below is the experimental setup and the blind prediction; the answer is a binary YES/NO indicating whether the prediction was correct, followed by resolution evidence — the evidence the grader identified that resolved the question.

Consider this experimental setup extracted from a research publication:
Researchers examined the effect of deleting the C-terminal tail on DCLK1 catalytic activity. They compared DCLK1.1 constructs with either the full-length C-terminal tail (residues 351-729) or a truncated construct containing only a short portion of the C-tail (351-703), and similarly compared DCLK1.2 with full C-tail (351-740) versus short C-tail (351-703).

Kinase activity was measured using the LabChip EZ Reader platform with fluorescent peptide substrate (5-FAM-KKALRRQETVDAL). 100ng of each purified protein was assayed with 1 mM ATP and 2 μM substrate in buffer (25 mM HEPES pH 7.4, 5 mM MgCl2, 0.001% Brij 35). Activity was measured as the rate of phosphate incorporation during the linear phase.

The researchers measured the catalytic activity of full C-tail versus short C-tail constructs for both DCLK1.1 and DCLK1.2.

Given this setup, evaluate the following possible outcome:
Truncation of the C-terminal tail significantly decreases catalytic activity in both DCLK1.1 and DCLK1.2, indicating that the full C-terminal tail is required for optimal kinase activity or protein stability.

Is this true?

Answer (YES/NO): NO